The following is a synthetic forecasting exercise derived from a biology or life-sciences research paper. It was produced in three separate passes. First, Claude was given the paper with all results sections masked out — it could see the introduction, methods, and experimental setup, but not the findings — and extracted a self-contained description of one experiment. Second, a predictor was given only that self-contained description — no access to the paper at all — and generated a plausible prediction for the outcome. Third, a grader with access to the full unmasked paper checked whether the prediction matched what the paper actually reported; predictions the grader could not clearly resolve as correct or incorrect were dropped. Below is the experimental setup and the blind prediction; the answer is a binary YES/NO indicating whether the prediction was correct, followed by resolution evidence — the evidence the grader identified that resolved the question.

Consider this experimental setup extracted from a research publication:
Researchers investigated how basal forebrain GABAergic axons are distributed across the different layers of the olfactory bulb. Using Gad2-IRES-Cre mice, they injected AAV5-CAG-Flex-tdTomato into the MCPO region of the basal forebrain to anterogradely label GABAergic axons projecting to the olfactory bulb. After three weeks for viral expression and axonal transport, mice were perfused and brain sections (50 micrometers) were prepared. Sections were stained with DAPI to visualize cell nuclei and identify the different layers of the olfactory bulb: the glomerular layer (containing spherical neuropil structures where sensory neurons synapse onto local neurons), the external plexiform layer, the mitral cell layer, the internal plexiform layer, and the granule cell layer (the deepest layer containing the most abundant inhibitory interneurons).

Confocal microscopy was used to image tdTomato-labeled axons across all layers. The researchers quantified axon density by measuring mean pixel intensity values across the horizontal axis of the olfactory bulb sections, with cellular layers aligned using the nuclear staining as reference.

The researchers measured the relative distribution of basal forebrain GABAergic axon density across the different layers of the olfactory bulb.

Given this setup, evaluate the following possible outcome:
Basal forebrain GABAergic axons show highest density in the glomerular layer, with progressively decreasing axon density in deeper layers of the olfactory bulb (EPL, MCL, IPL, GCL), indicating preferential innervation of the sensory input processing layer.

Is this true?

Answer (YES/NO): NO